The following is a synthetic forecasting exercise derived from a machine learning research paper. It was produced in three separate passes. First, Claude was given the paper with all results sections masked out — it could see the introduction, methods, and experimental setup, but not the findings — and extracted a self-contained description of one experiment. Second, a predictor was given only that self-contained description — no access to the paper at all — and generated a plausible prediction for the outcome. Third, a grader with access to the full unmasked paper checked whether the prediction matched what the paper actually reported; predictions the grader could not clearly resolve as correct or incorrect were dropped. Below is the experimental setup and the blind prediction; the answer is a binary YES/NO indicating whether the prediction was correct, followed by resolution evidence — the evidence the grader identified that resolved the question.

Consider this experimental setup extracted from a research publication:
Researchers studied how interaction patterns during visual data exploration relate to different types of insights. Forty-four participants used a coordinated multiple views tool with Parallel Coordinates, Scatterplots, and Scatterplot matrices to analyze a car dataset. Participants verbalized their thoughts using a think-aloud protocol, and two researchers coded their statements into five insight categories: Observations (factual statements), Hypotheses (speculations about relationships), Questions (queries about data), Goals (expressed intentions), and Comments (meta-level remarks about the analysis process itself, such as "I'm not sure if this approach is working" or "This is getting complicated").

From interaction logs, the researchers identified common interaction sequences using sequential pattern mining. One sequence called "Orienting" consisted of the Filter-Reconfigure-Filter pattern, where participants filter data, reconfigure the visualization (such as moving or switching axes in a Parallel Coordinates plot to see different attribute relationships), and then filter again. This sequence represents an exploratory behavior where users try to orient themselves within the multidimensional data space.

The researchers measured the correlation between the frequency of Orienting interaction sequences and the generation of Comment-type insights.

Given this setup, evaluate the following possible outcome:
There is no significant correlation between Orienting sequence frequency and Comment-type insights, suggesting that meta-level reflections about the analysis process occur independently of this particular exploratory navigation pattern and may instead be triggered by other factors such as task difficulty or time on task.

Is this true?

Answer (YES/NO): NO